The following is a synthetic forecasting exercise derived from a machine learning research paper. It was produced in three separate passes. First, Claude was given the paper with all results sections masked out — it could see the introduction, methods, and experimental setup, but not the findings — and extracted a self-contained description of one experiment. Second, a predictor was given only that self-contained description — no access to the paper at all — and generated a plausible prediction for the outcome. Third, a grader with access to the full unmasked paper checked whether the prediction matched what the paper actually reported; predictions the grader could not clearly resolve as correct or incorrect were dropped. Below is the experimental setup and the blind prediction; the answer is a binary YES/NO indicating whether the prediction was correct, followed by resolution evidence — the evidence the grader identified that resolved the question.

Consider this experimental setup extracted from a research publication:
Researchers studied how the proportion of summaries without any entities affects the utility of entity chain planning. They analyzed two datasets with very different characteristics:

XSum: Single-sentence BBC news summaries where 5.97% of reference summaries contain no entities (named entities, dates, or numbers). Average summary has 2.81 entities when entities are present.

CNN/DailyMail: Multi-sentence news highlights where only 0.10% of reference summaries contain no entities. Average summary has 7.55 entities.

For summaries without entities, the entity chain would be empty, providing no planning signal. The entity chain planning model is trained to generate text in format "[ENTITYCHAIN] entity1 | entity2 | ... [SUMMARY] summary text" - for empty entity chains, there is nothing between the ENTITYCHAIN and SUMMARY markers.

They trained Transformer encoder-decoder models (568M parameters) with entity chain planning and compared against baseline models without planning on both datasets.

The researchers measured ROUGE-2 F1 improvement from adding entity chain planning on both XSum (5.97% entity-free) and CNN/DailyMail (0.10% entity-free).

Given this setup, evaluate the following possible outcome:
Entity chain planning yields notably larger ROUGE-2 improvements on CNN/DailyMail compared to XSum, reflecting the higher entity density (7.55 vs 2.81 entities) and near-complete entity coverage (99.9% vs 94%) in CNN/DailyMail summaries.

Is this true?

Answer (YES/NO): NO